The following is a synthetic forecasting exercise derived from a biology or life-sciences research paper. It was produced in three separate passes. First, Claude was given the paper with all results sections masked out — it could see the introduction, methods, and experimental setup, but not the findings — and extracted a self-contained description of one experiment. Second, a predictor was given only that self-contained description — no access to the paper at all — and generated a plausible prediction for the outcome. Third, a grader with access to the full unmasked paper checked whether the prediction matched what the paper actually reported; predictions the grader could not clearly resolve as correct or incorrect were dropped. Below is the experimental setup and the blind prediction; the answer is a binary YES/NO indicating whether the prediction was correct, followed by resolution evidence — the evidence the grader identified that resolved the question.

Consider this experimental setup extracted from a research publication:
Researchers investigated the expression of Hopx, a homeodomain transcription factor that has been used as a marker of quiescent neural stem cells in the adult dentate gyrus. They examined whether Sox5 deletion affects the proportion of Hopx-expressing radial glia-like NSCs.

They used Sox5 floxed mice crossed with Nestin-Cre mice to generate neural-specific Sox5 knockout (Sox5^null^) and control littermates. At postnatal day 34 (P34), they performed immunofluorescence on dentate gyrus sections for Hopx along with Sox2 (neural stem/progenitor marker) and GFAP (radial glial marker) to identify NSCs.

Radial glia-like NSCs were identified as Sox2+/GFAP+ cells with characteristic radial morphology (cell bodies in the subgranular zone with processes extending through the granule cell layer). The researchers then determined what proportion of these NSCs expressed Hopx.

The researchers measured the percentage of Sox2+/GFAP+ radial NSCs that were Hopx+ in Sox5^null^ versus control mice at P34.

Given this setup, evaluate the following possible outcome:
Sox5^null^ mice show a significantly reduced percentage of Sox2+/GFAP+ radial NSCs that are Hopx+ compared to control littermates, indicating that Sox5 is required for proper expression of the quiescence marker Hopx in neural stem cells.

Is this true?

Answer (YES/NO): YES